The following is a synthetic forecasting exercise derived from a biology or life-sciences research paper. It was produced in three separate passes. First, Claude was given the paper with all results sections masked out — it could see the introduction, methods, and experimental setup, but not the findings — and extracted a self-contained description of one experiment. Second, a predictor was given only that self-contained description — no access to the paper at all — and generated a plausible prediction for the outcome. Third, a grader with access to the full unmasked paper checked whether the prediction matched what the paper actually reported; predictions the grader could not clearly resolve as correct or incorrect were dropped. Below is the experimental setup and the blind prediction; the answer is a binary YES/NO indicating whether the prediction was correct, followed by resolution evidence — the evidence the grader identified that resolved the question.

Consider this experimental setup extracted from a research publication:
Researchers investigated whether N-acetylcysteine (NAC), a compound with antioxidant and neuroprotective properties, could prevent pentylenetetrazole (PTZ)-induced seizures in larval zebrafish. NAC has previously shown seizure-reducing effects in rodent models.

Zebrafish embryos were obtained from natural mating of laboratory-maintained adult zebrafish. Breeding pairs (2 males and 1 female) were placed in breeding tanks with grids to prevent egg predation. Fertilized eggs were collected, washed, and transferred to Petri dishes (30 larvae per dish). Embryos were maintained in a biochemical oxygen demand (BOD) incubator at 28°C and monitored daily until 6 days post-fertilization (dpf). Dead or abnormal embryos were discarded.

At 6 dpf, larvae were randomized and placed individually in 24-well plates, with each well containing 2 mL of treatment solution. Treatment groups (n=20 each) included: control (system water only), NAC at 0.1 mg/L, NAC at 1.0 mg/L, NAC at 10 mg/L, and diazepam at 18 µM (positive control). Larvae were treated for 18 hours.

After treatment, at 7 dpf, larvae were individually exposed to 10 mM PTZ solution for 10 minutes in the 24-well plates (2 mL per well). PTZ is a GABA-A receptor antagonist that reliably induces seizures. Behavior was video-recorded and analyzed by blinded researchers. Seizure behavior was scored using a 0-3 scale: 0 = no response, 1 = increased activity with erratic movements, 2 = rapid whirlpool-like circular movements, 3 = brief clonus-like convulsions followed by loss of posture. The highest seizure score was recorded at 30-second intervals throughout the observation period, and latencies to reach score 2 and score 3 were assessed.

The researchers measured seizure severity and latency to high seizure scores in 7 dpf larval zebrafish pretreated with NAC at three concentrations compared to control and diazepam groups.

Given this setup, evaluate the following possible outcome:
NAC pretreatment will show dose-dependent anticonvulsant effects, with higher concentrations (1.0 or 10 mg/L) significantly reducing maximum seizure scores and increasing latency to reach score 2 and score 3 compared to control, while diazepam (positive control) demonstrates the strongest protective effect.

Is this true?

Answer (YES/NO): NO